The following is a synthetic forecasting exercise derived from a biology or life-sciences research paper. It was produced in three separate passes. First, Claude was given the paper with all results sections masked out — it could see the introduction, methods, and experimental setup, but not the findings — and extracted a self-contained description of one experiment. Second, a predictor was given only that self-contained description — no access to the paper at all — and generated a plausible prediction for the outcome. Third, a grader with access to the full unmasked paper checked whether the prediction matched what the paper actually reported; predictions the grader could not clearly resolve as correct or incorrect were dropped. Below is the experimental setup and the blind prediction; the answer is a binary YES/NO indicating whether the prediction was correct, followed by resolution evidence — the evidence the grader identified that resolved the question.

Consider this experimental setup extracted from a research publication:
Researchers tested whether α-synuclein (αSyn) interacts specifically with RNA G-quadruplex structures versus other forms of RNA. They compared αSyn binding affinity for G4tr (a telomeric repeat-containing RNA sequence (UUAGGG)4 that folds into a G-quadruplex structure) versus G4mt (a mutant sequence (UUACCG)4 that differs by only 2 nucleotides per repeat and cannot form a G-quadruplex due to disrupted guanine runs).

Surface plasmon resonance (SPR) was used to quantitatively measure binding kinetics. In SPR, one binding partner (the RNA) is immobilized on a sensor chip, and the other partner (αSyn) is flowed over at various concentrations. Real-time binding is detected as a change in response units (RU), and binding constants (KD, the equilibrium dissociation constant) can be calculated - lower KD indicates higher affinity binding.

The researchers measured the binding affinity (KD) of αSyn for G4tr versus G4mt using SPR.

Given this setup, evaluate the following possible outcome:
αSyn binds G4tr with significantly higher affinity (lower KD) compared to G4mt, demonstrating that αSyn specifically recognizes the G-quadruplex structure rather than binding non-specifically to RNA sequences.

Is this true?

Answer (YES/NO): YES